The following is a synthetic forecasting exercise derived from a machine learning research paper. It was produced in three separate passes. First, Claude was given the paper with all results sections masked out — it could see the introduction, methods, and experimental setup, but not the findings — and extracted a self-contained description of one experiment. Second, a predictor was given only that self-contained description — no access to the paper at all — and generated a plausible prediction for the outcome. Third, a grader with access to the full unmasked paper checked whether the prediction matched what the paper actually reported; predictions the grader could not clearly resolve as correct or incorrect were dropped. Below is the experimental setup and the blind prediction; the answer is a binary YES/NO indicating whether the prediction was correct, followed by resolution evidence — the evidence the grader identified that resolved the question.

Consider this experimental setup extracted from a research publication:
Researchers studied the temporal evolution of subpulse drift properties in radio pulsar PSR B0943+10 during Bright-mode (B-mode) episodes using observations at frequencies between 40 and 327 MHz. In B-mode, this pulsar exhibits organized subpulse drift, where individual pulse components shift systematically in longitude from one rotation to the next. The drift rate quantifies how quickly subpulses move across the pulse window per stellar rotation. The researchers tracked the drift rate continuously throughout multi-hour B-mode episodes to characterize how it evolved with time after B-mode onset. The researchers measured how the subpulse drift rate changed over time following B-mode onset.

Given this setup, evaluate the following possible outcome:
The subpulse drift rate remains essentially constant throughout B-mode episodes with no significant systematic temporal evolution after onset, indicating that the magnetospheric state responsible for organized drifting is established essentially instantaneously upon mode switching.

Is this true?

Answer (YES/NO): NO